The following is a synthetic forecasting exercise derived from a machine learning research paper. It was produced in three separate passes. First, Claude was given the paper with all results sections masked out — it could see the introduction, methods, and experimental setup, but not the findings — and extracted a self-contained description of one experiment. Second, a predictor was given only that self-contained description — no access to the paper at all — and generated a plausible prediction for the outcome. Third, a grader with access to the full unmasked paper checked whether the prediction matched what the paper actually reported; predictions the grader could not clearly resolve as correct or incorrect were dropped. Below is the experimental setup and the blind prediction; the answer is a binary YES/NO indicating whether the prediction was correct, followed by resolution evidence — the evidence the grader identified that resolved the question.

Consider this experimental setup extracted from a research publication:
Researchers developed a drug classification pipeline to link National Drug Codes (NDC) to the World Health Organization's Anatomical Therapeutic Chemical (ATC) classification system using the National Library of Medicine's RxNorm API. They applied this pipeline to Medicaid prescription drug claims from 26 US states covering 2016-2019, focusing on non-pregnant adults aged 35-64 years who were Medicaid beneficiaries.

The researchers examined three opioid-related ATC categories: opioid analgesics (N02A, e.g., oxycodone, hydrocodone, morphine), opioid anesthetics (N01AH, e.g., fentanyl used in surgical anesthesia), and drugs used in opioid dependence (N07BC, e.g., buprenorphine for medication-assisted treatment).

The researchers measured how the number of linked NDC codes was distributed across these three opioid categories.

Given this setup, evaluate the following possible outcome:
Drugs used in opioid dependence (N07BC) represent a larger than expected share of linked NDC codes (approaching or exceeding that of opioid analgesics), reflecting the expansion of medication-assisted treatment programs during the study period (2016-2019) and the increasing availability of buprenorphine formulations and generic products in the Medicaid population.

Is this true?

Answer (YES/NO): NO